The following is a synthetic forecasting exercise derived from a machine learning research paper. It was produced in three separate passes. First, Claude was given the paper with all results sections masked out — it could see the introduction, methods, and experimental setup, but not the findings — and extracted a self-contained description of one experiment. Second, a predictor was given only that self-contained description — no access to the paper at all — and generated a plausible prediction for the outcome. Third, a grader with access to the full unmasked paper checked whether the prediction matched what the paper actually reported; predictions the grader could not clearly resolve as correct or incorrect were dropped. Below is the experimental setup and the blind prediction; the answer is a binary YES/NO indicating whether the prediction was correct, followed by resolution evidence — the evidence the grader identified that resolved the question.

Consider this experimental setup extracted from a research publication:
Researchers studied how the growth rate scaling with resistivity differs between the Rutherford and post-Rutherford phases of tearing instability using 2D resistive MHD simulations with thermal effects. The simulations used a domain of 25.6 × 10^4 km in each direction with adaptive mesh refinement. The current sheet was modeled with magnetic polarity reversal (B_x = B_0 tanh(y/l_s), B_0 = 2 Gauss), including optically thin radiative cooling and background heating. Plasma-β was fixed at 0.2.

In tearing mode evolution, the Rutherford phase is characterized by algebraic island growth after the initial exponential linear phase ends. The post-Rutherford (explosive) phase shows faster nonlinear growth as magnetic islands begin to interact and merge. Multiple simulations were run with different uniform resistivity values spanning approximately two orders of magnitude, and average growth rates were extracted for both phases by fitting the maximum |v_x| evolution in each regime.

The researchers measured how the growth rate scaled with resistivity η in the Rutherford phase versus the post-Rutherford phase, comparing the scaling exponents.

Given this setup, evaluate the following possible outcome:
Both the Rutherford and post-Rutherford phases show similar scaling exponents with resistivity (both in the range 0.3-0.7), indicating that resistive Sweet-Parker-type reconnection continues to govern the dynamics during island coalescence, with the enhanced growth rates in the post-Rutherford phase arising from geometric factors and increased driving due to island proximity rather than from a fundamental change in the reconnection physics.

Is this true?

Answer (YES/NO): NO